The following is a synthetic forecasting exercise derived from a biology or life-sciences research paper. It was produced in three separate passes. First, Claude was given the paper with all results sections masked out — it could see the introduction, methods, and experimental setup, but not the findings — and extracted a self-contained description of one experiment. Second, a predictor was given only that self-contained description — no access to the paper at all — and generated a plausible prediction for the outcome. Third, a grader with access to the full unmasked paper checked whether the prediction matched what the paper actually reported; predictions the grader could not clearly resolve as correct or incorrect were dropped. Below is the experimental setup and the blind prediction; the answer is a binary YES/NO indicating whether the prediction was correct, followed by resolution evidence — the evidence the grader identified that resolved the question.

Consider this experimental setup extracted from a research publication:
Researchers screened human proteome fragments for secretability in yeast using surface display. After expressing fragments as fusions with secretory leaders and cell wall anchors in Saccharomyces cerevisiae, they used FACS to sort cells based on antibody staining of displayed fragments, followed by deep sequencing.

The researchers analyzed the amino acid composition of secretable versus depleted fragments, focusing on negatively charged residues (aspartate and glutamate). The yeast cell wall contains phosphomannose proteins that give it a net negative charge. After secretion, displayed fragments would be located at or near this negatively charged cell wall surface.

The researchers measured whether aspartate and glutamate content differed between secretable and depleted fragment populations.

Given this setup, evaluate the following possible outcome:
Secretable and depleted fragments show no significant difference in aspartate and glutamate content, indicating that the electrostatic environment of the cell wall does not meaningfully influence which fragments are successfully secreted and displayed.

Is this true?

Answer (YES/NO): NO